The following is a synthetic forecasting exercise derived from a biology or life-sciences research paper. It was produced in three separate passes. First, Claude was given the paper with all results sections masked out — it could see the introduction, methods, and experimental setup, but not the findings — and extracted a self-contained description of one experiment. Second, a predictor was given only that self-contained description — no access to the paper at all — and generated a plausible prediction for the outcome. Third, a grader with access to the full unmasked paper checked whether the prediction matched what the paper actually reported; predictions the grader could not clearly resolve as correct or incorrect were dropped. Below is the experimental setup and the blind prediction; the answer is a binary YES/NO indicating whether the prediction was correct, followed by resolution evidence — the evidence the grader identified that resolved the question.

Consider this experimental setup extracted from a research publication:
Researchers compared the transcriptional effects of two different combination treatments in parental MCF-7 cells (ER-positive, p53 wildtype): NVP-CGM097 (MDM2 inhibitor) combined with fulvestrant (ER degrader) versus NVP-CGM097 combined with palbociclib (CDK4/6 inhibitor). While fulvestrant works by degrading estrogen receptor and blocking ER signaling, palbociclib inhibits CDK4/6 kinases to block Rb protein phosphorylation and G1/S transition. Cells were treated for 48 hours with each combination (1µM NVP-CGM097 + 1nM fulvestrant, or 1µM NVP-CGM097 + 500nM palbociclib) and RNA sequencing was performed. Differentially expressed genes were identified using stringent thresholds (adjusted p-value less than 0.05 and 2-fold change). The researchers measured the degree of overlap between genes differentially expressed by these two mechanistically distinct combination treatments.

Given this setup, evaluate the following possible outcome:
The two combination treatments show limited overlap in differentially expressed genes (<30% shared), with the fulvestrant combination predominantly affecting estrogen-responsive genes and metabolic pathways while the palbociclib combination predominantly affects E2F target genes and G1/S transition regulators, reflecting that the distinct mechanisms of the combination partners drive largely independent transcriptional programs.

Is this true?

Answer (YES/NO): NO